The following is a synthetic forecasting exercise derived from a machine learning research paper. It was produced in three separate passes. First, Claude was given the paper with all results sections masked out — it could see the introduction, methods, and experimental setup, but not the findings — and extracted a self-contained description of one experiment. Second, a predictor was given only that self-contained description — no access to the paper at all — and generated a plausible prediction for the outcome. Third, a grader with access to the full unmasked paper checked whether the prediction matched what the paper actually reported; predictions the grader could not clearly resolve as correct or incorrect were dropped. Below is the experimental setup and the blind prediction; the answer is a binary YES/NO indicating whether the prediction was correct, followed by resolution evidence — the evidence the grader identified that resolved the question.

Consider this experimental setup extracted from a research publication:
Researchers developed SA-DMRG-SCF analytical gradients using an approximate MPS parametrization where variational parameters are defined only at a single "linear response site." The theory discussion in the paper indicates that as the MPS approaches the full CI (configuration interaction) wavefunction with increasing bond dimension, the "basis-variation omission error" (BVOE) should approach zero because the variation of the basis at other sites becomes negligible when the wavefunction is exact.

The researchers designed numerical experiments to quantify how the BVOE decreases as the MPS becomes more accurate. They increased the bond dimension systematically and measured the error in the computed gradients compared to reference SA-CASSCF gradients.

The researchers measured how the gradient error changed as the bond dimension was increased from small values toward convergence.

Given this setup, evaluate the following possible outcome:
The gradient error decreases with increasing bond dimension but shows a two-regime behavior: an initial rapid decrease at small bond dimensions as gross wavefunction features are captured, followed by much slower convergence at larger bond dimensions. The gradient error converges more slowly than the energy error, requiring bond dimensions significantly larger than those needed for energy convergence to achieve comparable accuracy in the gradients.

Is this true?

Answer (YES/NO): NO